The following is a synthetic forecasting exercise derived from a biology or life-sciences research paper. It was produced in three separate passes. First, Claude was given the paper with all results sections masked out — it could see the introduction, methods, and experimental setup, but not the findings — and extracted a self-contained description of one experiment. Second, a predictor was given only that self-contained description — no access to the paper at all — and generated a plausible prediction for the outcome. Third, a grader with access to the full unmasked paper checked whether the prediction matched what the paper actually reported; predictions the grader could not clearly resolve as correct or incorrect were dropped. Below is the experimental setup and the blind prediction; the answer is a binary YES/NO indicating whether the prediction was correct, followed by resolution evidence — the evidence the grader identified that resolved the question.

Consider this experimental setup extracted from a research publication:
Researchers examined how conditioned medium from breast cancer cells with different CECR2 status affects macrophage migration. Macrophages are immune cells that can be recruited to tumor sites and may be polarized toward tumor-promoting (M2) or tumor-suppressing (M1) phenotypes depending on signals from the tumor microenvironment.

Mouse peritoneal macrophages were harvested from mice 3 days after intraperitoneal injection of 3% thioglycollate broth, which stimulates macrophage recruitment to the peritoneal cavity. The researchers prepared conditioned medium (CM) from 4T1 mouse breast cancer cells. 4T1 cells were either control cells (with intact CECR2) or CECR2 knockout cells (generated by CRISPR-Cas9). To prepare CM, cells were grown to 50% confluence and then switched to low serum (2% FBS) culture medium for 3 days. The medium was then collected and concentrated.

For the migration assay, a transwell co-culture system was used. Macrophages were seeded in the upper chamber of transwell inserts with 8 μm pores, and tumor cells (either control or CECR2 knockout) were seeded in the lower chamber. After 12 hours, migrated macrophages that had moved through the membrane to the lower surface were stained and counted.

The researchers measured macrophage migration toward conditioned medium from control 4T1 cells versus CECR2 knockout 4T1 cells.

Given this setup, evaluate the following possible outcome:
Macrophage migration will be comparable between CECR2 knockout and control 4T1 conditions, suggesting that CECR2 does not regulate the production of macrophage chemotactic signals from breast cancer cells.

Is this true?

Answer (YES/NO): NO